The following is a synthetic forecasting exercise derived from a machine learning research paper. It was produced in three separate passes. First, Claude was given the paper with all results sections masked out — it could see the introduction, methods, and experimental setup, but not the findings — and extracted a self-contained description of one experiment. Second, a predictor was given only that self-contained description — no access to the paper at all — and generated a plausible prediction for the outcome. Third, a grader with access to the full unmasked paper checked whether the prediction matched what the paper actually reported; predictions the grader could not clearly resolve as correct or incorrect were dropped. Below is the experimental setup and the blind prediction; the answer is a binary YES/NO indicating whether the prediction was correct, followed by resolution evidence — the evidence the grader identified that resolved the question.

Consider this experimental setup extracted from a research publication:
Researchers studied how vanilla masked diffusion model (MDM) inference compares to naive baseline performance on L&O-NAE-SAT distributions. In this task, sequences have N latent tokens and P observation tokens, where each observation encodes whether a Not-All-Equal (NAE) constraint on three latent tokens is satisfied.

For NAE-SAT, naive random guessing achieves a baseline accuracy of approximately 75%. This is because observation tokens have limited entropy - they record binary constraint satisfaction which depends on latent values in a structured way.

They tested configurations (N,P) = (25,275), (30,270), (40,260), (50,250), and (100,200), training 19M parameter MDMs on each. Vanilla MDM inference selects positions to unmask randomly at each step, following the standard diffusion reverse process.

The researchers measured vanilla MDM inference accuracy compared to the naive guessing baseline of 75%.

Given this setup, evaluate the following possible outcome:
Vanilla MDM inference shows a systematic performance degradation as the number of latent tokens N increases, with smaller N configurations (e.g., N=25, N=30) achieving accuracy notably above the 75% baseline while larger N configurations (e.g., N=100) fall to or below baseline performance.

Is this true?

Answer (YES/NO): NO